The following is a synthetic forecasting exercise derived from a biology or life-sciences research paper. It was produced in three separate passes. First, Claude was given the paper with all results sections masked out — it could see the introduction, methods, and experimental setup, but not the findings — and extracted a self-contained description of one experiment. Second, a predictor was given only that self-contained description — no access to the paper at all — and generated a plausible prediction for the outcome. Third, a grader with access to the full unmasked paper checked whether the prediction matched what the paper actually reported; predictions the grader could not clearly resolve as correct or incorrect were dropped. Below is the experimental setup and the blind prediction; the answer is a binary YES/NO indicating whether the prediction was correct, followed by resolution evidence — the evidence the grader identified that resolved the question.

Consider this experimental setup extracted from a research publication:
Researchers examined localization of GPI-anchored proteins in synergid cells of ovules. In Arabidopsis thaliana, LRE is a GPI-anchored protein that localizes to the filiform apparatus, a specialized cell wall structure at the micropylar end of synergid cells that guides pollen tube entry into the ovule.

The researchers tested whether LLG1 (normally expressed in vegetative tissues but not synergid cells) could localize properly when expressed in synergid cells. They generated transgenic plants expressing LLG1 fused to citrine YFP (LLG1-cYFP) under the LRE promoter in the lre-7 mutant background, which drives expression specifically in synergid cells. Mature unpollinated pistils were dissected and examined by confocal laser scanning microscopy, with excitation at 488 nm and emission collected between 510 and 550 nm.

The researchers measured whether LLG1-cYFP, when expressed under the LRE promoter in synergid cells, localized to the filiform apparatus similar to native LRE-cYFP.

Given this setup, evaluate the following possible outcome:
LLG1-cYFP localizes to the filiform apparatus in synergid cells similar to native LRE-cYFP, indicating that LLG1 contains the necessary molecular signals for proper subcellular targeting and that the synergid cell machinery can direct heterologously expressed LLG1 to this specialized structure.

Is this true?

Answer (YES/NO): YES